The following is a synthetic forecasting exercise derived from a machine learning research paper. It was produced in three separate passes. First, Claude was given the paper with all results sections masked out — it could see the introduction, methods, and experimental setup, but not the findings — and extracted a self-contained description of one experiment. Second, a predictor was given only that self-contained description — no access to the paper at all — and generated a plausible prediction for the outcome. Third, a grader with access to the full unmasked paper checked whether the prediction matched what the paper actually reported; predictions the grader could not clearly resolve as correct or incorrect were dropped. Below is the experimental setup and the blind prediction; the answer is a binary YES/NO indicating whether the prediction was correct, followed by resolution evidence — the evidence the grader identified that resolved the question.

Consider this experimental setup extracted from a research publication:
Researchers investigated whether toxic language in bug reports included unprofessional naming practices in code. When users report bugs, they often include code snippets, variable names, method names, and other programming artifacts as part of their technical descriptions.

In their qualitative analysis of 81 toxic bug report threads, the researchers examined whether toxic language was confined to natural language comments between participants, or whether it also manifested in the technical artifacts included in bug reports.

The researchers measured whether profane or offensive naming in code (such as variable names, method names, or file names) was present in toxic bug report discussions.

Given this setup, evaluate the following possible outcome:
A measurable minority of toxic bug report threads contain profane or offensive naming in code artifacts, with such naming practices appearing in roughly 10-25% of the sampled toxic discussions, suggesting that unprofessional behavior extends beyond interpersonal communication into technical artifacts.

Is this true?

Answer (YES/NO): NO